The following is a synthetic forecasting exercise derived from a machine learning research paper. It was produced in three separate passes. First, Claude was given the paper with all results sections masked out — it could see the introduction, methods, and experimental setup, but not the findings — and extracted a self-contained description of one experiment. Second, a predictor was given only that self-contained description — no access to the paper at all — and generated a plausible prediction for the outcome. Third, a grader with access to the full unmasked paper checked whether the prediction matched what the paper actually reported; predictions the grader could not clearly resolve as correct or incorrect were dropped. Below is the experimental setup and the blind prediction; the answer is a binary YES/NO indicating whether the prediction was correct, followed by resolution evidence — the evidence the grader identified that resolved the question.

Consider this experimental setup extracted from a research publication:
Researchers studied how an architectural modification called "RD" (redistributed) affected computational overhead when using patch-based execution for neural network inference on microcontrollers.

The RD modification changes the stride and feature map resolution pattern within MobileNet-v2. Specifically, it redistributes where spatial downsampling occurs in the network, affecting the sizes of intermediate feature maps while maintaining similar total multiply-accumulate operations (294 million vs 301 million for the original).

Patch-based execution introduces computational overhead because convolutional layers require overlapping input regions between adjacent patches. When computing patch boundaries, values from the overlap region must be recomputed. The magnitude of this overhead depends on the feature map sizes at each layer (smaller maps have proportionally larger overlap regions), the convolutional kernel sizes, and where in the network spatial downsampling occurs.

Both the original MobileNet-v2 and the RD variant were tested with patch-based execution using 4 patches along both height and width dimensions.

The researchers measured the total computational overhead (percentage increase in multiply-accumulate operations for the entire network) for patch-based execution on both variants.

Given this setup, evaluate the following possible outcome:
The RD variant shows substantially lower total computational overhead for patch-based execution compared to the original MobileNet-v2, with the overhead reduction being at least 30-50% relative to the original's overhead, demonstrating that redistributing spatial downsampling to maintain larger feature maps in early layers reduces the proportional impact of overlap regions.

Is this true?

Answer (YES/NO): YES